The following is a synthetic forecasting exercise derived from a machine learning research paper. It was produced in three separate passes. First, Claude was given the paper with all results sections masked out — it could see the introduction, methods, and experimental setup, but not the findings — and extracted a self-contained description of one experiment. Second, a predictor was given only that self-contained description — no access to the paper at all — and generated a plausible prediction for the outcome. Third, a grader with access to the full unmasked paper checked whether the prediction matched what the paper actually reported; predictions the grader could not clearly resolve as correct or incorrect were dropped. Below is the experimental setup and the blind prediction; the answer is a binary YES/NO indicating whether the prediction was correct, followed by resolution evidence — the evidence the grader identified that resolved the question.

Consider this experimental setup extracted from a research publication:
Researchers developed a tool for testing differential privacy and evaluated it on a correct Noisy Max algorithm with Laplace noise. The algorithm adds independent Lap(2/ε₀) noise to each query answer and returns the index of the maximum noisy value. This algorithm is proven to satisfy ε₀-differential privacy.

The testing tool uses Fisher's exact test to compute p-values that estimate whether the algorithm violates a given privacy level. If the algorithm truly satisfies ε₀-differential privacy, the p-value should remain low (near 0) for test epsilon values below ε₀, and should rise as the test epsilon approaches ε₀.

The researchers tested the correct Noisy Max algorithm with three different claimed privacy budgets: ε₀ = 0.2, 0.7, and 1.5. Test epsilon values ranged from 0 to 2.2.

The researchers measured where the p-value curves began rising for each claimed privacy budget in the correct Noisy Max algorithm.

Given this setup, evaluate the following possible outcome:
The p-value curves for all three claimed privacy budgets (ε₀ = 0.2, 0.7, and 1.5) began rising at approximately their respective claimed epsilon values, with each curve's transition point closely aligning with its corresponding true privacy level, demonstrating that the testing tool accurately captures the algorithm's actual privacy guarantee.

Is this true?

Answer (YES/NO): YES